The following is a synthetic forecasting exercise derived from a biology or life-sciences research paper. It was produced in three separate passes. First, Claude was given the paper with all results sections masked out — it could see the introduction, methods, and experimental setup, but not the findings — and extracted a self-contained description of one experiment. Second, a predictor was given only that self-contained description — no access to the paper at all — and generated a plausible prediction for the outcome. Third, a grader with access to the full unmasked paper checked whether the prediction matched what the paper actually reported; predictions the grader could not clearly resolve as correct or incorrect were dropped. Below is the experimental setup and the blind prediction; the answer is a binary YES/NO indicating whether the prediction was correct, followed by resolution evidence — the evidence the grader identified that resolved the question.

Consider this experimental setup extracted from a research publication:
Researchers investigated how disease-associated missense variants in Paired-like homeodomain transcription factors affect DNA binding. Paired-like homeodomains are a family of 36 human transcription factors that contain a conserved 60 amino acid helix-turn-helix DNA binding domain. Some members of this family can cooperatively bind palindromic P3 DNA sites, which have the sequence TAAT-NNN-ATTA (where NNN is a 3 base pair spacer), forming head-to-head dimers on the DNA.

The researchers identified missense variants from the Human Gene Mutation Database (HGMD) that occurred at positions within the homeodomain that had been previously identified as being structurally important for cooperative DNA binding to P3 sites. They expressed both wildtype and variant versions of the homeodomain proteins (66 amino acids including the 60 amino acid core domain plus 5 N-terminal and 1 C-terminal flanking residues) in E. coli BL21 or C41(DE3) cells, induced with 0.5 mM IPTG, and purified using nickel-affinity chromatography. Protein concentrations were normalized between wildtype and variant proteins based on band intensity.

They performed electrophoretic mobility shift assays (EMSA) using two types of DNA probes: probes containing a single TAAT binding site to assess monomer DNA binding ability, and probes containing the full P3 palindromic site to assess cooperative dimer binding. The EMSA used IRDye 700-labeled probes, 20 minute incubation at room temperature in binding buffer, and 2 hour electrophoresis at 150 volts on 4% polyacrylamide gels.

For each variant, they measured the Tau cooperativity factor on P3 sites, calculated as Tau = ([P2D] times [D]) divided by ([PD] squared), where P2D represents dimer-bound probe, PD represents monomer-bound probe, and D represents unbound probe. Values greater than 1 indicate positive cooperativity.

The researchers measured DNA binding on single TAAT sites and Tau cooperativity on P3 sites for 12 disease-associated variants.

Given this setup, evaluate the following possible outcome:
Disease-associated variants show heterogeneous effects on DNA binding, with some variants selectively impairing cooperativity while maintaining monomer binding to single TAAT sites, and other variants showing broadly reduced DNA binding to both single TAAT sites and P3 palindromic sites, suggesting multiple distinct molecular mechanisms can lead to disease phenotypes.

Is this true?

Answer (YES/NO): YES